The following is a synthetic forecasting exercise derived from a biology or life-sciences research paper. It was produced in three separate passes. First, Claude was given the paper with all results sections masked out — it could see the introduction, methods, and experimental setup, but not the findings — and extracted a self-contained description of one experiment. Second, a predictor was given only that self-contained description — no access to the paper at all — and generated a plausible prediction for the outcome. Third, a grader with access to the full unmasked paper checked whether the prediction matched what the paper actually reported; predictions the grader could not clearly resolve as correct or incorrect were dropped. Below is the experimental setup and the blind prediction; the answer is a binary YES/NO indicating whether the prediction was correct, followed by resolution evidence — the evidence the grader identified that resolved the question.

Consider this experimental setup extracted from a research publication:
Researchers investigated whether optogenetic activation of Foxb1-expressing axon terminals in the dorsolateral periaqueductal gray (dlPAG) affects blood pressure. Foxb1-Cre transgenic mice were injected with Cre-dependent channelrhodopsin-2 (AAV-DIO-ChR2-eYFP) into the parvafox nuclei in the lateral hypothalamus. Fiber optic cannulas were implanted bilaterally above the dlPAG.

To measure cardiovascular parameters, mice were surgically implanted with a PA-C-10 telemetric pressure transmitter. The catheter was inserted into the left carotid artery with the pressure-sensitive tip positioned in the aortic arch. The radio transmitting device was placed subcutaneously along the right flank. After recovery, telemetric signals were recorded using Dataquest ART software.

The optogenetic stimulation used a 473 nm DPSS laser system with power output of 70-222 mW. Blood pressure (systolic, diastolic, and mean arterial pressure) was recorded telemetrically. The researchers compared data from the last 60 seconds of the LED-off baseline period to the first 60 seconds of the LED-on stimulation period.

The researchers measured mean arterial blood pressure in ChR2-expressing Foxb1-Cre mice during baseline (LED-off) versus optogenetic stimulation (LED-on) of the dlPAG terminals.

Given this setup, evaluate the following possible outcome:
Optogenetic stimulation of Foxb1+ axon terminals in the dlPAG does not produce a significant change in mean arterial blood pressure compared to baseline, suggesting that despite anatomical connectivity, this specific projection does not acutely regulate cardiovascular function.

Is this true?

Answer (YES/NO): NO